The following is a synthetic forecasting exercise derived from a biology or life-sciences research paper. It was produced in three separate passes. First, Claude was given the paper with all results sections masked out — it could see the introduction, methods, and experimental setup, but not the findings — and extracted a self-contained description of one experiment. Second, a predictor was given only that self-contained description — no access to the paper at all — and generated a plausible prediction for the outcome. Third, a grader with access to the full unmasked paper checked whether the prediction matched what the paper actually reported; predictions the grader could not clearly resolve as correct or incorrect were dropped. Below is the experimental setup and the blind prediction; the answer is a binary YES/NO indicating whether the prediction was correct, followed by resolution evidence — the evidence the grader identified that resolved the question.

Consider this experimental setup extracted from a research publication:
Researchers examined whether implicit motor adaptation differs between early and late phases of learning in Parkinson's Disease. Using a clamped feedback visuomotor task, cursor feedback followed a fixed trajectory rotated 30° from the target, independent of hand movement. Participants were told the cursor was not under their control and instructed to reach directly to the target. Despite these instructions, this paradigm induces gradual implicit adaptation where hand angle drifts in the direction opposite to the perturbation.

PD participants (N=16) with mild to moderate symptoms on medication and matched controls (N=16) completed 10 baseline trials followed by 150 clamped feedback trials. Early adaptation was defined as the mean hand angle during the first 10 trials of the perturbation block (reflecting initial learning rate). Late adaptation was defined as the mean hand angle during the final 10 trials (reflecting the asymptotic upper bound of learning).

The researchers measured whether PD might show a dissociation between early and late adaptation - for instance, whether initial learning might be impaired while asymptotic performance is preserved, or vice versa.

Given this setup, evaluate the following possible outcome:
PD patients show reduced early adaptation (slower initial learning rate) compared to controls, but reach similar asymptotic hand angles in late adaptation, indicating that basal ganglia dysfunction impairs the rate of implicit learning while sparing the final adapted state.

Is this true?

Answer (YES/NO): NO